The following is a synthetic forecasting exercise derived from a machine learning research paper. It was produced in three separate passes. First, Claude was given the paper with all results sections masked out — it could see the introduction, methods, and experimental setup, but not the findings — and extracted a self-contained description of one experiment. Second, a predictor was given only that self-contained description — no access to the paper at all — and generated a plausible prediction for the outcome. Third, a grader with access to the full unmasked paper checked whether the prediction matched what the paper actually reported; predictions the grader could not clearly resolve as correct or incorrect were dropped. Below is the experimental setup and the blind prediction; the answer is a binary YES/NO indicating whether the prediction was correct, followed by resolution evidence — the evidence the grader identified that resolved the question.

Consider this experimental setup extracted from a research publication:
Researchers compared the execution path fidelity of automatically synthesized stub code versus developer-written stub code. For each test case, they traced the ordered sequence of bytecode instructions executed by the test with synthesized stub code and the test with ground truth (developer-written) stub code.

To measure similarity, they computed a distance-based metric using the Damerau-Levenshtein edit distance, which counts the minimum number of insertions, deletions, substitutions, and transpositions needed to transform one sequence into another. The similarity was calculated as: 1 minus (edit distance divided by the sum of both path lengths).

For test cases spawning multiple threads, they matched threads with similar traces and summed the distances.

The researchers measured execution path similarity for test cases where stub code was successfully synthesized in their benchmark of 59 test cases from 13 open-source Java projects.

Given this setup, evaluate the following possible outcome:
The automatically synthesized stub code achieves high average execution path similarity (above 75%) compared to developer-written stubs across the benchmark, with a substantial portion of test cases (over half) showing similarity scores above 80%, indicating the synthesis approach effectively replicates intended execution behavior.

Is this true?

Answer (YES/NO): YES